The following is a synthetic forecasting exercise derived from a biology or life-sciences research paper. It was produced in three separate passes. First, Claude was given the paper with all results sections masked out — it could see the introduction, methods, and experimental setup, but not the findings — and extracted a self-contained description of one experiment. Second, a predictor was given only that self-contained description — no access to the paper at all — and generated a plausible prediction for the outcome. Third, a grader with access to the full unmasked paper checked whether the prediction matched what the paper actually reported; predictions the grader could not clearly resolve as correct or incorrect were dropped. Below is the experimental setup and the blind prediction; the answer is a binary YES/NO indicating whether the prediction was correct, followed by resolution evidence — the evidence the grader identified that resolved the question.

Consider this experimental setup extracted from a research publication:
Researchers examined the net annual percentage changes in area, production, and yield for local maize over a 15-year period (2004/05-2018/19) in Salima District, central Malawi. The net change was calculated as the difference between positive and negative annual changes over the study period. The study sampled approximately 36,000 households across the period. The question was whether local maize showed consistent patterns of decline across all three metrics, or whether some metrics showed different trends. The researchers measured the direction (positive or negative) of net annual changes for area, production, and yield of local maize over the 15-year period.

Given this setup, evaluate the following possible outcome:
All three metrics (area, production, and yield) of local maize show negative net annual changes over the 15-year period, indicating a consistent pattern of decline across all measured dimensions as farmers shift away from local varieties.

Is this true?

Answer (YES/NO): NO